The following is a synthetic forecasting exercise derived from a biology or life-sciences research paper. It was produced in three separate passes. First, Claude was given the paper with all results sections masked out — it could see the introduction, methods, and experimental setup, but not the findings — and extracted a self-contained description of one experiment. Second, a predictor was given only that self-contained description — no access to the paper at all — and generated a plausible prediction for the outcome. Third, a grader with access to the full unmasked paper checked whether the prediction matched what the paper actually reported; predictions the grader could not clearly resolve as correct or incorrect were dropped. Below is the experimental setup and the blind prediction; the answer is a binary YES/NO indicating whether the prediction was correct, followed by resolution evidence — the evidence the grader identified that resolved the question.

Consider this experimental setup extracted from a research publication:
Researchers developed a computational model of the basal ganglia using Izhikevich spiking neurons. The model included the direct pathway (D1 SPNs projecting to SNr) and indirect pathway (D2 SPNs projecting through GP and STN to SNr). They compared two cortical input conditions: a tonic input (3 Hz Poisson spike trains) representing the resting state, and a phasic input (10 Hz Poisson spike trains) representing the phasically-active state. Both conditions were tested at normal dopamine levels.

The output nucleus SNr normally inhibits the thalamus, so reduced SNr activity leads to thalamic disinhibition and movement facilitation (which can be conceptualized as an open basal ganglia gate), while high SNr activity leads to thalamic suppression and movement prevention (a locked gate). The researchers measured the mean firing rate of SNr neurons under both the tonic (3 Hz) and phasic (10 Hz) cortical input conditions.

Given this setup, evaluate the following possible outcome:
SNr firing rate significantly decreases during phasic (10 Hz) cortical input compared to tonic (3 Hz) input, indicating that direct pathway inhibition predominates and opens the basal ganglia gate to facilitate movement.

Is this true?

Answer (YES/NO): YES